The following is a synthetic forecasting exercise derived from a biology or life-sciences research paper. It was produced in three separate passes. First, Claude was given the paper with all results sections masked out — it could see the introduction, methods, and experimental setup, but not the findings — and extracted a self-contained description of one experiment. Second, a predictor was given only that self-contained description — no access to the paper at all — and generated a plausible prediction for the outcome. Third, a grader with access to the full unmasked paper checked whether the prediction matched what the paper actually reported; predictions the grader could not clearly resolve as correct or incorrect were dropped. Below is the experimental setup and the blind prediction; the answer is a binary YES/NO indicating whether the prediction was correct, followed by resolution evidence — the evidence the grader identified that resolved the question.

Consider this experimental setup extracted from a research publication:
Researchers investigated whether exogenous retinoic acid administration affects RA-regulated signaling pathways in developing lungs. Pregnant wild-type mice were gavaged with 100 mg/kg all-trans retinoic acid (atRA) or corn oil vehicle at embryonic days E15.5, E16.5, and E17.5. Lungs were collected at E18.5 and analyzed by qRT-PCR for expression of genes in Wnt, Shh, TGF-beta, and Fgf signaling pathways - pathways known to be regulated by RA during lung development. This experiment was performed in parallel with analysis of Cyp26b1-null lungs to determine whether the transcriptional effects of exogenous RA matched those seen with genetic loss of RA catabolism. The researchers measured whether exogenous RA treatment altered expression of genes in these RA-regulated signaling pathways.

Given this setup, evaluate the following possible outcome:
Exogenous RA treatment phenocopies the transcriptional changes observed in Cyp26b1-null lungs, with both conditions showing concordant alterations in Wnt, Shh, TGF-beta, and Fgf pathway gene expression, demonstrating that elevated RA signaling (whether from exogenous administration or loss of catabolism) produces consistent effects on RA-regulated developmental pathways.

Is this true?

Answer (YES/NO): NO